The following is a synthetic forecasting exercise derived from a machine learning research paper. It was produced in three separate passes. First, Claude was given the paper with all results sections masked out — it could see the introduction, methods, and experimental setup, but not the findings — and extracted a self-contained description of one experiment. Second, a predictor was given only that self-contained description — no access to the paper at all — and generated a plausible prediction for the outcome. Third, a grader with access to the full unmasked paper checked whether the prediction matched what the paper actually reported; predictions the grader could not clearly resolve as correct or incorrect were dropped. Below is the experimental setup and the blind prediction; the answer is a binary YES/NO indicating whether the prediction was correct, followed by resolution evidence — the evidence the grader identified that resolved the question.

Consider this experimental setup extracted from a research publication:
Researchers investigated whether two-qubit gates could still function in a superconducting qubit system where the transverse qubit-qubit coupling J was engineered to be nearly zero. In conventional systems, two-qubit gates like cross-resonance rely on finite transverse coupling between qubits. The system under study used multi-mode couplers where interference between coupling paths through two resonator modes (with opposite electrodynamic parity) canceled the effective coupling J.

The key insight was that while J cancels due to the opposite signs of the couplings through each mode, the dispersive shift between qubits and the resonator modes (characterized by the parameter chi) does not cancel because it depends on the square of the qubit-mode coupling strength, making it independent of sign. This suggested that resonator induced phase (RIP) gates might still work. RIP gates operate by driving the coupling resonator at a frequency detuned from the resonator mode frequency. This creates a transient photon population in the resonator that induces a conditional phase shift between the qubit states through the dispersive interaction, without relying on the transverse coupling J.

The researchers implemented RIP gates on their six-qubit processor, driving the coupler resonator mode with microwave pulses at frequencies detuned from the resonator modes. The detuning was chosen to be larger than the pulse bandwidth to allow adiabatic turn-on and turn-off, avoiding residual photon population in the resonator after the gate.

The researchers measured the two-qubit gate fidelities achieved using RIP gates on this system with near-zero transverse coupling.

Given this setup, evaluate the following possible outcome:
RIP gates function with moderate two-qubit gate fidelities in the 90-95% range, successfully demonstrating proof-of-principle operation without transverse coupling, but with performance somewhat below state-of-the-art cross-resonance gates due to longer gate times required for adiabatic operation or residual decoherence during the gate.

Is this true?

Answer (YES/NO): NO